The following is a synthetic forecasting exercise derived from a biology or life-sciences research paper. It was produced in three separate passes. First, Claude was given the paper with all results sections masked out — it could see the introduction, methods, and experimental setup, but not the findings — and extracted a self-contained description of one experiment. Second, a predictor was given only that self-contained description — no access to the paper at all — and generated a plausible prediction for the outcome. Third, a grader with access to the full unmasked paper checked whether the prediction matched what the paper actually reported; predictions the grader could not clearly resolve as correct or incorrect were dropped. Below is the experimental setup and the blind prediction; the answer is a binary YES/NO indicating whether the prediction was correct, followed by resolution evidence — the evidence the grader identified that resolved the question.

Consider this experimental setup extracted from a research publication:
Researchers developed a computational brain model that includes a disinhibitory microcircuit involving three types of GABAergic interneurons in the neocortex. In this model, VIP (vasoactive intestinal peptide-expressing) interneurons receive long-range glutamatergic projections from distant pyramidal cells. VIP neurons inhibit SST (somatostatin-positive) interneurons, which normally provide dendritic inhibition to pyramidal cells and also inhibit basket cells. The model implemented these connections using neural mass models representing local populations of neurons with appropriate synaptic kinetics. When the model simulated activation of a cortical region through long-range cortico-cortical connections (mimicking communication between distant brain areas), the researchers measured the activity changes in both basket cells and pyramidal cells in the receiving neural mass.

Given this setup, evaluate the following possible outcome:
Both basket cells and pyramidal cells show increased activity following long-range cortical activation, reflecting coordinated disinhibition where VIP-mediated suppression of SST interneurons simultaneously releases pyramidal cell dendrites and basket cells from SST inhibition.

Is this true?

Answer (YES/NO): YES